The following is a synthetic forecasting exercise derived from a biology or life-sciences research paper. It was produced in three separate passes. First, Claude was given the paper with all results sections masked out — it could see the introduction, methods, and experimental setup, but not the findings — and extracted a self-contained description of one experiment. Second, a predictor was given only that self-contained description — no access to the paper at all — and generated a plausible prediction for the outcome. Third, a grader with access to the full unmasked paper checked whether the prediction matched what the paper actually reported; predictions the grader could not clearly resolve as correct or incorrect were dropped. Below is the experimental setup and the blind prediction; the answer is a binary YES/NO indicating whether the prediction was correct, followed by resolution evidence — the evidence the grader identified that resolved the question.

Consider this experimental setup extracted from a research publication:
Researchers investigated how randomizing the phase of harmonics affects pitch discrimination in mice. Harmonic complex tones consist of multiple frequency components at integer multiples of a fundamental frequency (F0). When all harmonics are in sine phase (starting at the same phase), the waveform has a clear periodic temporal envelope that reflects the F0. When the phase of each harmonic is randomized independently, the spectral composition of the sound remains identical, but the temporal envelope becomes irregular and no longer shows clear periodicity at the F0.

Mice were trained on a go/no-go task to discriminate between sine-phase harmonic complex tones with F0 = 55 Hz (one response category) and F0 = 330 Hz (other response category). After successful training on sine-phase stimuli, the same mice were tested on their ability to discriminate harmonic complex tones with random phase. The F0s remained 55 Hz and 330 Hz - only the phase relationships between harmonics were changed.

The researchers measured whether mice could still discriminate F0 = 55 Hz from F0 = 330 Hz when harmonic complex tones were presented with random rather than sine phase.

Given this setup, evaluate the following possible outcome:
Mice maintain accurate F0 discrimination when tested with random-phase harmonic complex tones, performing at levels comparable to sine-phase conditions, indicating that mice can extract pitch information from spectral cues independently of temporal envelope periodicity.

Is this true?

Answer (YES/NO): NO